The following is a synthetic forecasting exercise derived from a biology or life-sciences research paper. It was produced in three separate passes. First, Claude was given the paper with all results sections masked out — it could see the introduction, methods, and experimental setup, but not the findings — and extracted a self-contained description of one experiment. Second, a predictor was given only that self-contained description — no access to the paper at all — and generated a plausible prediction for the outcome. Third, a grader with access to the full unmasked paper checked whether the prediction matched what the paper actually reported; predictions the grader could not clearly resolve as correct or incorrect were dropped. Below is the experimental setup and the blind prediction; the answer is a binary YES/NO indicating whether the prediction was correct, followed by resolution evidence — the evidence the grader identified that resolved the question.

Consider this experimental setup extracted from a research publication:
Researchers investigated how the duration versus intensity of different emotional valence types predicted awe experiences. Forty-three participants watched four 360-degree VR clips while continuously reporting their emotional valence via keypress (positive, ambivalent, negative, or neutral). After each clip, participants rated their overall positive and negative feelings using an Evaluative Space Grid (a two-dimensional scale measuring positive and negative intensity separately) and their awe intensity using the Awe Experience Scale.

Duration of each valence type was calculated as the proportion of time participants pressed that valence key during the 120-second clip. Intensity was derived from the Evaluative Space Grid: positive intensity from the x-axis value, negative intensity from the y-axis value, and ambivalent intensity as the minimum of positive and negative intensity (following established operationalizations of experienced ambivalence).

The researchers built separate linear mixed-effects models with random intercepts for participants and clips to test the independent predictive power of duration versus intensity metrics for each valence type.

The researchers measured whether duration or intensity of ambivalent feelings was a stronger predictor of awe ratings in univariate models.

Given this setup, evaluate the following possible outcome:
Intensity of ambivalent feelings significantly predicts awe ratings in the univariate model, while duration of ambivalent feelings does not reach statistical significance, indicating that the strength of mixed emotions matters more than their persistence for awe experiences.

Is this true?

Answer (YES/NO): NO